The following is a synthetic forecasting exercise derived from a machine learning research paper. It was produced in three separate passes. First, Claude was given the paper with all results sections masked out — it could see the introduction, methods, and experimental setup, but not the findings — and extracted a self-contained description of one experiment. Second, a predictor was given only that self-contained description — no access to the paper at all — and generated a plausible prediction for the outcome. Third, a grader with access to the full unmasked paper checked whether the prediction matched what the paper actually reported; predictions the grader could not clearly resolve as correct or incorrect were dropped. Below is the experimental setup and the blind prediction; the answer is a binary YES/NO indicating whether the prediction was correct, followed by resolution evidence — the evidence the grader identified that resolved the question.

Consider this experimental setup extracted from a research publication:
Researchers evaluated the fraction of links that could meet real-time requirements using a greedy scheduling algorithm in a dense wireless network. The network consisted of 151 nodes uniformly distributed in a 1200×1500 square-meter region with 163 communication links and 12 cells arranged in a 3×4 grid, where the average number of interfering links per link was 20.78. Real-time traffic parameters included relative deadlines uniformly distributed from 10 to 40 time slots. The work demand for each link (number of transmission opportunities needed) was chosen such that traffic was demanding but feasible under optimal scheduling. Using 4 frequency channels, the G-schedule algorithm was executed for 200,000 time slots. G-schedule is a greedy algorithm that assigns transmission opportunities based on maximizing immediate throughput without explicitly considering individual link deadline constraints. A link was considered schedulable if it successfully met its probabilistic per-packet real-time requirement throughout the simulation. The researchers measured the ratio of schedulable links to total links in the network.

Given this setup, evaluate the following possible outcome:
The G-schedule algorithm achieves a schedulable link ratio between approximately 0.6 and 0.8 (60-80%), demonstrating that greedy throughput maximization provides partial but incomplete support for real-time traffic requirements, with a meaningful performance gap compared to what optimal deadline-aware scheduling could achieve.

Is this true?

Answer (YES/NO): YES